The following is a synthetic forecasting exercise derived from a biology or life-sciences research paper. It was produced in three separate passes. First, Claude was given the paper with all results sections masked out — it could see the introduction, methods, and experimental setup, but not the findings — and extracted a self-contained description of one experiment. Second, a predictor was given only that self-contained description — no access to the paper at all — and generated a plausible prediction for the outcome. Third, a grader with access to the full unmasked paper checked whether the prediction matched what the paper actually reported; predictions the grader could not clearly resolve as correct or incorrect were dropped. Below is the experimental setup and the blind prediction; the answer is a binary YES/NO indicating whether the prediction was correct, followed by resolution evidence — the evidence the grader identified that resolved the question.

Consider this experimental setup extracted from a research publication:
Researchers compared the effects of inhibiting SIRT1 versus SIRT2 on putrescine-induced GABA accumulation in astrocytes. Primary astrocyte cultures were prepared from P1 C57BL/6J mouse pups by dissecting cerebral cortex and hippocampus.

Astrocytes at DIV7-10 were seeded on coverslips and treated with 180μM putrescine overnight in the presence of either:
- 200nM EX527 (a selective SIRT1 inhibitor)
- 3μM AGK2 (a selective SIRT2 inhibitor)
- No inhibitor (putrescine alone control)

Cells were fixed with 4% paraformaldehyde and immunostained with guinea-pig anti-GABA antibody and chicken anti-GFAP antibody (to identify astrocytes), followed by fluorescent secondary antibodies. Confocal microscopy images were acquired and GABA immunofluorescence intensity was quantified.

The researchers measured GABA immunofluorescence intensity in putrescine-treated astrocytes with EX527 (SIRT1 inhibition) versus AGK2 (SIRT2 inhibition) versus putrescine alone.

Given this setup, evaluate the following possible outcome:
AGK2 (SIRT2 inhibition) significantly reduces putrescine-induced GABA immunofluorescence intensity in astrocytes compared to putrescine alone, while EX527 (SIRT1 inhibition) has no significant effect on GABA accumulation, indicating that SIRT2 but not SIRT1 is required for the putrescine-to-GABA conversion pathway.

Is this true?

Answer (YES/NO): YES